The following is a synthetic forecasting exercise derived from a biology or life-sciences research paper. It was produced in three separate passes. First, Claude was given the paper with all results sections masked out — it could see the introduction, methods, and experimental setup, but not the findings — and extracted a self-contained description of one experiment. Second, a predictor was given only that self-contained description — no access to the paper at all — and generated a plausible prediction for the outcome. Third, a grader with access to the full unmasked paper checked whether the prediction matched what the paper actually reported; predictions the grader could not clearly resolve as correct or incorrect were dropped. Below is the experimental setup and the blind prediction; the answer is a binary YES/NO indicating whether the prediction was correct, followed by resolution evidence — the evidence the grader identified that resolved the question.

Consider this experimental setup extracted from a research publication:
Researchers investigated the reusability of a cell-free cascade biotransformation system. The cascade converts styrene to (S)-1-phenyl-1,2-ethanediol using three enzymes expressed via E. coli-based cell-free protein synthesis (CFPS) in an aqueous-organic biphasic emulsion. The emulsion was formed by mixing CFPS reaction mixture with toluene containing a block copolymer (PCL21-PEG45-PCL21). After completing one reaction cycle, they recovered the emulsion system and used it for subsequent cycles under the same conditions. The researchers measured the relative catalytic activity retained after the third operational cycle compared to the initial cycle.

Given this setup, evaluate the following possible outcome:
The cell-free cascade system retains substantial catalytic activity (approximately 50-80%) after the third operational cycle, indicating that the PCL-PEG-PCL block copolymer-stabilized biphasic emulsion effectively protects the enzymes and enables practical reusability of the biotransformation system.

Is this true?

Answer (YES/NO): YES